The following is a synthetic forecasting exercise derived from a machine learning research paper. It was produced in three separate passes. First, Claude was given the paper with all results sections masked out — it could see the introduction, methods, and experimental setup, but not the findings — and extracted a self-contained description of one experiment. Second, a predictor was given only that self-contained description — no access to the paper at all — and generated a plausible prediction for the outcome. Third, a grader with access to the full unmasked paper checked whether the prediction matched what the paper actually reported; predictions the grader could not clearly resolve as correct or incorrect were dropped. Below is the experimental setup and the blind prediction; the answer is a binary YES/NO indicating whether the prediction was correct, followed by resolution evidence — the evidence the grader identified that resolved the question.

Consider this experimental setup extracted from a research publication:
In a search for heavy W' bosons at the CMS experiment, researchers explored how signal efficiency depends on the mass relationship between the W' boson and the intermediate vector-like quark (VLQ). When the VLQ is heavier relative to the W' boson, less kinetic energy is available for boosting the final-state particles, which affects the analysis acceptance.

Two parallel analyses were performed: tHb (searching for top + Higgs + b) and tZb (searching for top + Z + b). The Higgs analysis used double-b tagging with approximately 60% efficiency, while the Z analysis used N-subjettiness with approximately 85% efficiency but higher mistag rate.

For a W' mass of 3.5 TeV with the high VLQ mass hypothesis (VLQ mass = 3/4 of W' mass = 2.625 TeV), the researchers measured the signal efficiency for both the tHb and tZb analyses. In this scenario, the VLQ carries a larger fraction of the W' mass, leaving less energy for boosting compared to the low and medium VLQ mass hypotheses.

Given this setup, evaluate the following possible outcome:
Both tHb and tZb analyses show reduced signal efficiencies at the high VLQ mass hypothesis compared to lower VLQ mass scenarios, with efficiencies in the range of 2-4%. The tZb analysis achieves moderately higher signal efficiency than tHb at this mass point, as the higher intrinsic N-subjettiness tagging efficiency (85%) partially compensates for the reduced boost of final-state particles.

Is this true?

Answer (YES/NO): NO